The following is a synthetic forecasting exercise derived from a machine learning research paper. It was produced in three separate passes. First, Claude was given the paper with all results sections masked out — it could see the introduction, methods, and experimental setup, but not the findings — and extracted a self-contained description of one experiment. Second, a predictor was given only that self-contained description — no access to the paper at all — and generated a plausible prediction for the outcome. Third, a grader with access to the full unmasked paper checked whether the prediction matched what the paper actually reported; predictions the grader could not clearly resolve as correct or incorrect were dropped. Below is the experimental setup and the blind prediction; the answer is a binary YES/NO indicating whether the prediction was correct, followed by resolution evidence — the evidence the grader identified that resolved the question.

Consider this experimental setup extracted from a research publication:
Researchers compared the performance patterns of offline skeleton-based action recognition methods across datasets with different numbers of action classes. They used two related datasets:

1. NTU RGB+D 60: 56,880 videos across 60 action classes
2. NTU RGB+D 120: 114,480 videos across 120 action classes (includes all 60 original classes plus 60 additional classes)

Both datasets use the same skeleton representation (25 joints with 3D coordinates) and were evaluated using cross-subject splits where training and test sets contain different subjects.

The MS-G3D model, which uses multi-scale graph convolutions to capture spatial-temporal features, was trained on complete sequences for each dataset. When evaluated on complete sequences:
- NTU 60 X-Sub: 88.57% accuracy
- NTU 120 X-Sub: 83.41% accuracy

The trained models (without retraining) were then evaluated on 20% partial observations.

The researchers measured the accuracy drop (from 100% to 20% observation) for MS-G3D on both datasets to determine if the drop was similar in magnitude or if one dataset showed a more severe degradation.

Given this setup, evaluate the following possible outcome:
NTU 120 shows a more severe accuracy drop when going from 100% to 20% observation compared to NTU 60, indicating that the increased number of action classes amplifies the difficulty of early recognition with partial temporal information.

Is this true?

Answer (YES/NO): NO